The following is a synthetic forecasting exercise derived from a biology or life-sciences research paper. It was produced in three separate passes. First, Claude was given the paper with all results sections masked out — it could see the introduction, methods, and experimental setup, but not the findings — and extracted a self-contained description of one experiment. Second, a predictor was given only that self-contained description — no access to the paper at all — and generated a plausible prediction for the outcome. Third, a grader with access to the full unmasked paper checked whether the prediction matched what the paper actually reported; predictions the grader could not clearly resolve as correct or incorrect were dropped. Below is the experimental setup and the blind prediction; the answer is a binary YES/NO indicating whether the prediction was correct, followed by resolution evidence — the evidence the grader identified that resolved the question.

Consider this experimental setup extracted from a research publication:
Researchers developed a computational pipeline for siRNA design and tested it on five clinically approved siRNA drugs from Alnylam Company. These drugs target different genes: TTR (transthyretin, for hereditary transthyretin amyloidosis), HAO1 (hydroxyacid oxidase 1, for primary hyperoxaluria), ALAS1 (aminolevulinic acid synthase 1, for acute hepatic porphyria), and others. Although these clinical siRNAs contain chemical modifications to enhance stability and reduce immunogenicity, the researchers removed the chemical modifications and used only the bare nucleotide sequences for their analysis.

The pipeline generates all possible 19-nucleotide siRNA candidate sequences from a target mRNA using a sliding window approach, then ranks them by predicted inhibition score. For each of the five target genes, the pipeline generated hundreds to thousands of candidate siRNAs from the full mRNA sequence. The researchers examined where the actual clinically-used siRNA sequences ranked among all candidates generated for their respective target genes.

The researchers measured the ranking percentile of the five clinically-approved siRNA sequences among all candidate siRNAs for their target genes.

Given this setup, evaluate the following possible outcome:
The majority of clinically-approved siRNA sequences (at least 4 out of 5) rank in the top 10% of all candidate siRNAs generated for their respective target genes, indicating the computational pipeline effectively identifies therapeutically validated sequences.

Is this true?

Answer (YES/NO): YES